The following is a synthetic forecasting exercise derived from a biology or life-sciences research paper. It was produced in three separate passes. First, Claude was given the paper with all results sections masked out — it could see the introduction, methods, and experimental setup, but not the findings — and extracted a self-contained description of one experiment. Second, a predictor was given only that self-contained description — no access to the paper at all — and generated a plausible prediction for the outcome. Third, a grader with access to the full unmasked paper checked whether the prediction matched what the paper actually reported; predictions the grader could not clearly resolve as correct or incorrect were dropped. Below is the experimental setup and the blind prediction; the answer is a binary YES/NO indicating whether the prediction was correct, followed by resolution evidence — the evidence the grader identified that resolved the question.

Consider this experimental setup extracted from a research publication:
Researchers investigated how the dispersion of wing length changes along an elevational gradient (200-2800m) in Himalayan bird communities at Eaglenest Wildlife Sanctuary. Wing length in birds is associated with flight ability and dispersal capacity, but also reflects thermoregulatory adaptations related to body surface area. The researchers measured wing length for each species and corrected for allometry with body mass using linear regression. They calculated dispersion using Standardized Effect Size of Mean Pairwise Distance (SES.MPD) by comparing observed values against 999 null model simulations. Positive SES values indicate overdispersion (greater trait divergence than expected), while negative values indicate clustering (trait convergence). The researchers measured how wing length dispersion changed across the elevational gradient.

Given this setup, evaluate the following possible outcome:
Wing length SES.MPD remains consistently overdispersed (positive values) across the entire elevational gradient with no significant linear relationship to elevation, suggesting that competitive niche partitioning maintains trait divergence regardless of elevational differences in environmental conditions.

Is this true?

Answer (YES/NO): NO